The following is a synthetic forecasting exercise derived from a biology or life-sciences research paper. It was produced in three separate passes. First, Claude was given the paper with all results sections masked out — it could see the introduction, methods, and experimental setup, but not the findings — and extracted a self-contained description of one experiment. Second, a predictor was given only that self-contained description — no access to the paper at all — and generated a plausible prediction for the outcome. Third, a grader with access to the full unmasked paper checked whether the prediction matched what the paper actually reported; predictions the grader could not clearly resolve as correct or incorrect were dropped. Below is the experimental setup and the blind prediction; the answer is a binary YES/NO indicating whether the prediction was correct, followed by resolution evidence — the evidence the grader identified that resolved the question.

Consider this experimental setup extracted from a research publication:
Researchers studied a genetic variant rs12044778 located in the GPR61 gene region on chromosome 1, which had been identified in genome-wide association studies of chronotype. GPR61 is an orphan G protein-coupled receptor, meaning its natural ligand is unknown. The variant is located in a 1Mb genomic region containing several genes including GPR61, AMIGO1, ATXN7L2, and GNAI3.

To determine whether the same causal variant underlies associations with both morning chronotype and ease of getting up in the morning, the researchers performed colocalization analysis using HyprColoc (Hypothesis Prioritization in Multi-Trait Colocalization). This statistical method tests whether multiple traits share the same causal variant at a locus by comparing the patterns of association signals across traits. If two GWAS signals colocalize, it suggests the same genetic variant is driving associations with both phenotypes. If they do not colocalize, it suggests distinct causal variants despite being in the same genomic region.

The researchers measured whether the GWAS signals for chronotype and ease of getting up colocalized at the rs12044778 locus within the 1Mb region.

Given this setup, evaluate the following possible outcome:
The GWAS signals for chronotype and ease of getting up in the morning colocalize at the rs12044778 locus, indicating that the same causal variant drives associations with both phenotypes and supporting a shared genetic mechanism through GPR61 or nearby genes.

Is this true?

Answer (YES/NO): YES